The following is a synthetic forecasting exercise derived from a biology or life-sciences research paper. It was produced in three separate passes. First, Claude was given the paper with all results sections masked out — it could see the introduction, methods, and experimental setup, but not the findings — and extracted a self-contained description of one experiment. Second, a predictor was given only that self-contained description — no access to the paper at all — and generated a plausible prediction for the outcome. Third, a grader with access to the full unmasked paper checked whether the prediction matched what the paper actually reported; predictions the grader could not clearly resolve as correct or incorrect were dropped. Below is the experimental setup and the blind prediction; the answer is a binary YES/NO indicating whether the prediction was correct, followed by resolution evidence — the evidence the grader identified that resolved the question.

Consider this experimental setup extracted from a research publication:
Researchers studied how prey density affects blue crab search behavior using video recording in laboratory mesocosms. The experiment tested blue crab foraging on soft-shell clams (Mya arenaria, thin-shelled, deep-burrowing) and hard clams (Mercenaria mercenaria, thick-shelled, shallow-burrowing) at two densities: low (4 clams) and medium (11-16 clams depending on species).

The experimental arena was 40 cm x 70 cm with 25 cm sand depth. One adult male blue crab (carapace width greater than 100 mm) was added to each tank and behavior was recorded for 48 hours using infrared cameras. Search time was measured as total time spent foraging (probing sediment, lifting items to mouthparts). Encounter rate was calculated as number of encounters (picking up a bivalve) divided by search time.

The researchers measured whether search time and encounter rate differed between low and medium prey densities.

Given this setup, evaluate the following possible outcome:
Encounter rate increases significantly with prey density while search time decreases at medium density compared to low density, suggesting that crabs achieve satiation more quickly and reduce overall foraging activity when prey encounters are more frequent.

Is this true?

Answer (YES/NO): NO